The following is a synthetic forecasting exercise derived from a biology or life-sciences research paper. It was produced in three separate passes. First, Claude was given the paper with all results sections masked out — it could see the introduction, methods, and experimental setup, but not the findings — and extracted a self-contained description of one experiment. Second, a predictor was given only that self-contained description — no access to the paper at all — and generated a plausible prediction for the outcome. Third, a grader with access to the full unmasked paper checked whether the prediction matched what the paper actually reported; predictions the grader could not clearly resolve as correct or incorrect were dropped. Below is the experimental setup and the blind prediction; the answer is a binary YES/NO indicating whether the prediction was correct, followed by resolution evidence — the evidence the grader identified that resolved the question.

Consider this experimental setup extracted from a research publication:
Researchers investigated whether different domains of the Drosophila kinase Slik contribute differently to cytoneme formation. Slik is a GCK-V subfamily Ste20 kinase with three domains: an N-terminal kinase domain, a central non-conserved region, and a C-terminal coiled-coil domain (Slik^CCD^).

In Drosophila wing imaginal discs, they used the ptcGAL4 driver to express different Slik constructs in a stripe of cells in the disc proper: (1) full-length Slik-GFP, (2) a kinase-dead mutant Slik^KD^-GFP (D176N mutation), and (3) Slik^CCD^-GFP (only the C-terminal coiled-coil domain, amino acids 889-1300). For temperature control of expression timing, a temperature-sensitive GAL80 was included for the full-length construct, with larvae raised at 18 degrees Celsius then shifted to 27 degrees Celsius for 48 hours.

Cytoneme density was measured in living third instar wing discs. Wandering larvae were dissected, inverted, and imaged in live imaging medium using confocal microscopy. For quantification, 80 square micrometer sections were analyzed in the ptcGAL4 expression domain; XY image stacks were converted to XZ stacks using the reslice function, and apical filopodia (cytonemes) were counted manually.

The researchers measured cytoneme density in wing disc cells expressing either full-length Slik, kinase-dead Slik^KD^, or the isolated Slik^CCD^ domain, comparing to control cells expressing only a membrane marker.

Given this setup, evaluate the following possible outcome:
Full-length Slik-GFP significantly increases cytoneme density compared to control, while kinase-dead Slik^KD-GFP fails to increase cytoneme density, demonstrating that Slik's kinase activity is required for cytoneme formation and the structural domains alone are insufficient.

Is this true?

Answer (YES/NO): NO